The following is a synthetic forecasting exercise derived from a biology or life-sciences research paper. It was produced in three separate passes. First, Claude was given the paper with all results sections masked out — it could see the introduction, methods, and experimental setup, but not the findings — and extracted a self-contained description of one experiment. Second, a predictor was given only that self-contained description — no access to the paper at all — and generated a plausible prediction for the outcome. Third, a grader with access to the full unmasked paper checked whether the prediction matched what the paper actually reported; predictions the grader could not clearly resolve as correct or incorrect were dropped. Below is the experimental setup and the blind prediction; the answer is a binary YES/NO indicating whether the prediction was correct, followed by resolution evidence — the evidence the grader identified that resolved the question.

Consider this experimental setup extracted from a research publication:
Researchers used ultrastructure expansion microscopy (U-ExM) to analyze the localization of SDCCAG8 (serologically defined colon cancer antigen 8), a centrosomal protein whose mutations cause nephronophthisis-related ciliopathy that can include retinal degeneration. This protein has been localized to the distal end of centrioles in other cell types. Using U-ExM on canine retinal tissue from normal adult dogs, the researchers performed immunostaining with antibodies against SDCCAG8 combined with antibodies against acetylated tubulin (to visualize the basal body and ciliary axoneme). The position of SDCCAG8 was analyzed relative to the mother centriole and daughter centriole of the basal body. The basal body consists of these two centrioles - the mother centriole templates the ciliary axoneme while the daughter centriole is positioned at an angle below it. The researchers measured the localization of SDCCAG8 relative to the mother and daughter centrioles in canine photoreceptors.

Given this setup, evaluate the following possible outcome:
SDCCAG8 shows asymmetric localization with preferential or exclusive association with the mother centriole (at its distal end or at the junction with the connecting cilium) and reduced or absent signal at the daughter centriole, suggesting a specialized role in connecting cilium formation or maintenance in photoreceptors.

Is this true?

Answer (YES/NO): NO